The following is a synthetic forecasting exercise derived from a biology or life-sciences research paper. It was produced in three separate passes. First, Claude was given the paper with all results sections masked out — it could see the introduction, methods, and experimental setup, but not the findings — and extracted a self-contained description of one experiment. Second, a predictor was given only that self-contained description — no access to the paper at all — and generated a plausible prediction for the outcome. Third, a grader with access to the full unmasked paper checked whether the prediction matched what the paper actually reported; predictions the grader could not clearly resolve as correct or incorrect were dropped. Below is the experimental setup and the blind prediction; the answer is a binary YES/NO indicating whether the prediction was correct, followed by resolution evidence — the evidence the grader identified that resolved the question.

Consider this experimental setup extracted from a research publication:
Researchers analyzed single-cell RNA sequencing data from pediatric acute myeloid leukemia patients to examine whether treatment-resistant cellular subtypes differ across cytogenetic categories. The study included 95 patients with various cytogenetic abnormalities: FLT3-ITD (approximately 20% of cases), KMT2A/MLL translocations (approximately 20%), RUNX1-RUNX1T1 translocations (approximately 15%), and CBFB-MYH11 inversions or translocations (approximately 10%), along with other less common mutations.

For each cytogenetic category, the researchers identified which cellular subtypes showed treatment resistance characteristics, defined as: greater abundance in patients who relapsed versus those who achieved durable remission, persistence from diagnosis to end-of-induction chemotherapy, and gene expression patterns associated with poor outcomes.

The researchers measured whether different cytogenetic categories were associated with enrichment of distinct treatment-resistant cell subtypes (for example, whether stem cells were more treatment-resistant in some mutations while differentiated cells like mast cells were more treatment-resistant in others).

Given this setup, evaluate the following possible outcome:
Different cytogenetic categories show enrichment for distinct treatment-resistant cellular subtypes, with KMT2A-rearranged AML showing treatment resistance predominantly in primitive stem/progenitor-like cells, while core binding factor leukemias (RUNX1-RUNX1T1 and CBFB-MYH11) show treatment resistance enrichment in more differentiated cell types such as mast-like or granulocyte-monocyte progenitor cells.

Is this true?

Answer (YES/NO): NO